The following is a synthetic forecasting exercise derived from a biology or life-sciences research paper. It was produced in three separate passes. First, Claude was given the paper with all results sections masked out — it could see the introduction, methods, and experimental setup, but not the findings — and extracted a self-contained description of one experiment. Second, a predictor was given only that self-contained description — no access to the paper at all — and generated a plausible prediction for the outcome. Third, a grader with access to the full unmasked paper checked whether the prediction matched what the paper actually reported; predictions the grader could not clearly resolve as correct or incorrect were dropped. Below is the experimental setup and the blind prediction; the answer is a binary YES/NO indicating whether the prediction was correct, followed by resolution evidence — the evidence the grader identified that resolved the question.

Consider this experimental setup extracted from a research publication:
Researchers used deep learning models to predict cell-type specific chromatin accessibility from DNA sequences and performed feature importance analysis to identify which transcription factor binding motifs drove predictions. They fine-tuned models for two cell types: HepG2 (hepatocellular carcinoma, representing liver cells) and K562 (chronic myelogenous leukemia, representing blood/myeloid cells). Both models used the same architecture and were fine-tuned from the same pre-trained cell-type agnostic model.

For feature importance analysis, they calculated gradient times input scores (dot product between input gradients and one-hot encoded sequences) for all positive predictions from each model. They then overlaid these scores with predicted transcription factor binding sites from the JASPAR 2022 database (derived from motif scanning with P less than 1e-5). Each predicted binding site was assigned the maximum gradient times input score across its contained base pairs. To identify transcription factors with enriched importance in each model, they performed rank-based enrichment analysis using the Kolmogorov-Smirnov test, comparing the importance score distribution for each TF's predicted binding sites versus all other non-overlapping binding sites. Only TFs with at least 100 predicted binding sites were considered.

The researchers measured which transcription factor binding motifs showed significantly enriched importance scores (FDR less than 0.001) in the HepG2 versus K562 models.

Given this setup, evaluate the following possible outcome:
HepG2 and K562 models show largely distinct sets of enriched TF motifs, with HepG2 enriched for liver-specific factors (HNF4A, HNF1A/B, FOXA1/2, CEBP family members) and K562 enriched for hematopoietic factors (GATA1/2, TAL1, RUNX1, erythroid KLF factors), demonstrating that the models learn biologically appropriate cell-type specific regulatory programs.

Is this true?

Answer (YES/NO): NO